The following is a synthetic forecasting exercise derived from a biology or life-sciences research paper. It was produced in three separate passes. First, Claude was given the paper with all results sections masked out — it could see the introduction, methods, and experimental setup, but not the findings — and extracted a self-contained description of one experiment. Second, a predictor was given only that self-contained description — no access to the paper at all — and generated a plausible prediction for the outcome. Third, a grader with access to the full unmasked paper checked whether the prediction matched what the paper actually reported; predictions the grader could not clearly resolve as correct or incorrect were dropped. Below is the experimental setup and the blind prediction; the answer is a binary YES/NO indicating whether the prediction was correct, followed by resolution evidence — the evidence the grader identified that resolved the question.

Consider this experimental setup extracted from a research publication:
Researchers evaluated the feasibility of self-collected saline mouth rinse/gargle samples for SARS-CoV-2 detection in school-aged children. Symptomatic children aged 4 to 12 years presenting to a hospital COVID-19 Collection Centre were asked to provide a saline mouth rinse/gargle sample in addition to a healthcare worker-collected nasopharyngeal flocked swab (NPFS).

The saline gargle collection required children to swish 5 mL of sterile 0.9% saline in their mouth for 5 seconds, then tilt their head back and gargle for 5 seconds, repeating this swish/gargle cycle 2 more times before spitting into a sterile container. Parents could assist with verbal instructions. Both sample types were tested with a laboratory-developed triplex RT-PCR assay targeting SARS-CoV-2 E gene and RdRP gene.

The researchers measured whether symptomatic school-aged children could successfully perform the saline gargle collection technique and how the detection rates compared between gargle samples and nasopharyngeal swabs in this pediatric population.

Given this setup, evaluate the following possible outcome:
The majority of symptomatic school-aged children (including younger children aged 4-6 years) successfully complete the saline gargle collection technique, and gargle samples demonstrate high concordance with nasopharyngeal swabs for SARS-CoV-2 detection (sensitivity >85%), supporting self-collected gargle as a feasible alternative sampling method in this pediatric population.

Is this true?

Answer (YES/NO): YES